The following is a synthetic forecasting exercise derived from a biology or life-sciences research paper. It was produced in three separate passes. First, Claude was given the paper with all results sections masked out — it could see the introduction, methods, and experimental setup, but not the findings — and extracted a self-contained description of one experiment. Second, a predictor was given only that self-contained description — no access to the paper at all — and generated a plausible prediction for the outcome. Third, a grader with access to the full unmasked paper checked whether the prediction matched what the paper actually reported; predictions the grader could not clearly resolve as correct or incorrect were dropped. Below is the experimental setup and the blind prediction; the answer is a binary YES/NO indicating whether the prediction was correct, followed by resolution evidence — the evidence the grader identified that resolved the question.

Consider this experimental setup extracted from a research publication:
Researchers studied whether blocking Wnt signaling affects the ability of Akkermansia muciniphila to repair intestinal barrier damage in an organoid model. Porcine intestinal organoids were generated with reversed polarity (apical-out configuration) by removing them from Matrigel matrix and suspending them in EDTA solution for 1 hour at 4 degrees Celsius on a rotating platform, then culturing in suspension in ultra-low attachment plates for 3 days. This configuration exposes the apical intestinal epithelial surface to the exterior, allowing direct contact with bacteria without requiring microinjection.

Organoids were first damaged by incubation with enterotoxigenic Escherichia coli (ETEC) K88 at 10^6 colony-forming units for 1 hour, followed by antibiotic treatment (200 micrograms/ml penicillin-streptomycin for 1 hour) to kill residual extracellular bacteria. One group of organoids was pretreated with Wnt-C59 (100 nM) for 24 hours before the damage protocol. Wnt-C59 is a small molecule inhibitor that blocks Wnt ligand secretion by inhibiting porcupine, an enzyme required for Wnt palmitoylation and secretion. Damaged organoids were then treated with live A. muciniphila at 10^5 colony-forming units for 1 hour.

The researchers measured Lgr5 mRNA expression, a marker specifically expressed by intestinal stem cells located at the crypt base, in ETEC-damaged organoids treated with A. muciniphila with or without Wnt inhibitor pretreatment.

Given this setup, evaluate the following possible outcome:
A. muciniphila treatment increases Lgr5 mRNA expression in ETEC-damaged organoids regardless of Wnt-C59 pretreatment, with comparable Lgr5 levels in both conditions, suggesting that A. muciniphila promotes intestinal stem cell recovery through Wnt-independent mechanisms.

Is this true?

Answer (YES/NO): NO